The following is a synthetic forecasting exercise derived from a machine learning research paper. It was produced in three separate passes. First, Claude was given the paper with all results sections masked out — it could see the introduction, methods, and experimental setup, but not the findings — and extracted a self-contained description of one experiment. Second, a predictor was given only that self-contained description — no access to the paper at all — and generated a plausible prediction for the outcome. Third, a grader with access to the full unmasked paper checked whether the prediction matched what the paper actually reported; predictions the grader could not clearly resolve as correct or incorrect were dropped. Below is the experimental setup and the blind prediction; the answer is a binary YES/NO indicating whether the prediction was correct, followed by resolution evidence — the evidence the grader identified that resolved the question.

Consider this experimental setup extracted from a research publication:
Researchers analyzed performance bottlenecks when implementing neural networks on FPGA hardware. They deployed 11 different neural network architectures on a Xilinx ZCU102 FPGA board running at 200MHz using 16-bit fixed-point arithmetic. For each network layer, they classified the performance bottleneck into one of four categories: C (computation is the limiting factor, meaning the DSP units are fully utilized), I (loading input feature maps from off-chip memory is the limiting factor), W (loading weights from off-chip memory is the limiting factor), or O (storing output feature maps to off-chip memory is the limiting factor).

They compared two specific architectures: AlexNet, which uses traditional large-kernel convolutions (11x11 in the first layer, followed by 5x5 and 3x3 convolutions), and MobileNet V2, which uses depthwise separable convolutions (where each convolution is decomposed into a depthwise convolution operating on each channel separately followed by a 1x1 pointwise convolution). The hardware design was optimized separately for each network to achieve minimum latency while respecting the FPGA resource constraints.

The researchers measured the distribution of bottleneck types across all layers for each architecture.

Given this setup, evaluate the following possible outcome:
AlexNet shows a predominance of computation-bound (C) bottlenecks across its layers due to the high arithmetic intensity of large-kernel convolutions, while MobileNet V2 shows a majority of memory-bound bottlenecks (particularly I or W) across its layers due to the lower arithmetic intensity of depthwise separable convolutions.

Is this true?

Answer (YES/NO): NO